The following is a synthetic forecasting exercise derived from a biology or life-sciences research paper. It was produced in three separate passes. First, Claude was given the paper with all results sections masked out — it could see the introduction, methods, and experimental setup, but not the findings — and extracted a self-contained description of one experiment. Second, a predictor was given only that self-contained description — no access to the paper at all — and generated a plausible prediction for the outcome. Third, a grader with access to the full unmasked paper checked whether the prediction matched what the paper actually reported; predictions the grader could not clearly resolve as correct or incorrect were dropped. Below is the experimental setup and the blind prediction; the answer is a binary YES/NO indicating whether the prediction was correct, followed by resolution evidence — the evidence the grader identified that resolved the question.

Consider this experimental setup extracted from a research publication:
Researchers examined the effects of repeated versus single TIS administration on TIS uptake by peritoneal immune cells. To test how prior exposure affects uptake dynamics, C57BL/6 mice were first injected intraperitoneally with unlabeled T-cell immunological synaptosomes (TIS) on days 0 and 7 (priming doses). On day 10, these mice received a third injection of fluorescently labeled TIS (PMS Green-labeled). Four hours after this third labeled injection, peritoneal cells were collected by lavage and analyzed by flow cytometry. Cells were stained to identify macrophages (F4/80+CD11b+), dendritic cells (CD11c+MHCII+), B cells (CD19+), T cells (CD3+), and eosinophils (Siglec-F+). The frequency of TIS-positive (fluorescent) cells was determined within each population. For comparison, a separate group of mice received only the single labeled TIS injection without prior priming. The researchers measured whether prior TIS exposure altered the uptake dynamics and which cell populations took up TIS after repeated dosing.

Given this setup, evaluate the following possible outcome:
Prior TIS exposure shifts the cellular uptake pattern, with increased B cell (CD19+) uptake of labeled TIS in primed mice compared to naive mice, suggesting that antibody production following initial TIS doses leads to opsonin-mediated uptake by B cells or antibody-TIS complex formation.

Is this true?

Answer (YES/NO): NO